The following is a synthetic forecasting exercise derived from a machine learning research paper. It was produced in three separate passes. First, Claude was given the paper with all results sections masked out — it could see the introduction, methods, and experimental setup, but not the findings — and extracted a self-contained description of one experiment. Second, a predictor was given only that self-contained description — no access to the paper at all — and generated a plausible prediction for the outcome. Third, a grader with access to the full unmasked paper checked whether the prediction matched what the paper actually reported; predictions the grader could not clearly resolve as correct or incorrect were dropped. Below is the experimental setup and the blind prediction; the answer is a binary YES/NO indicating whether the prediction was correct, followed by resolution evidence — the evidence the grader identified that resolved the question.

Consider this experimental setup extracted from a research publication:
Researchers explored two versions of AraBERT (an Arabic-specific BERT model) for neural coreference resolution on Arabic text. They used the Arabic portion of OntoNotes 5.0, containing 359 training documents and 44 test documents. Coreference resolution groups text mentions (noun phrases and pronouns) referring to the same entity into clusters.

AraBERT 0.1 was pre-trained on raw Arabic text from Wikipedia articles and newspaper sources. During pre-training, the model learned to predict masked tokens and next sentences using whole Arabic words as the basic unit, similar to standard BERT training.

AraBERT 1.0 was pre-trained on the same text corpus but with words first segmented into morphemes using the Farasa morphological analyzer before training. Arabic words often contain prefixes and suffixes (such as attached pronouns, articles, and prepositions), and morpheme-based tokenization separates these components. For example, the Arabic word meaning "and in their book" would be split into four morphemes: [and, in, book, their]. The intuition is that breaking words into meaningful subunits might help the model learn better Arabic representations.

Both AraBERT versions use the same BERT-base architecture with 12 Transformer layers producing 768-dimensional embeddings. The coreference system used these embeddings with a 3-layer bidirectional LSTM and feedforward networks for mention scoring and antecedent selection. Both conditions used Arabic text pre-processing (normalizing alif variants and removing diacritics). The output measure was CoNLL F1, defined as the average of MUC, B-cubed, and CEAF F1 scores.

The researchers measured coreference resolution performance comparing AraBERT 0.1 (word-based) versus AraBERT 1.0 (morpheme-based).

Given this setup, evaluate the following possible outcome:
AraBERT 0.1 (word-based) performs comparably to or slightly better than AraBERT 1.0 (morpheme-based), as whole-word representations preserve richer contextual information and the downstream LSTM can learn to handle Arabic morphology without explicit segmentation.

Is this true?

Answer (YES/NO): YES